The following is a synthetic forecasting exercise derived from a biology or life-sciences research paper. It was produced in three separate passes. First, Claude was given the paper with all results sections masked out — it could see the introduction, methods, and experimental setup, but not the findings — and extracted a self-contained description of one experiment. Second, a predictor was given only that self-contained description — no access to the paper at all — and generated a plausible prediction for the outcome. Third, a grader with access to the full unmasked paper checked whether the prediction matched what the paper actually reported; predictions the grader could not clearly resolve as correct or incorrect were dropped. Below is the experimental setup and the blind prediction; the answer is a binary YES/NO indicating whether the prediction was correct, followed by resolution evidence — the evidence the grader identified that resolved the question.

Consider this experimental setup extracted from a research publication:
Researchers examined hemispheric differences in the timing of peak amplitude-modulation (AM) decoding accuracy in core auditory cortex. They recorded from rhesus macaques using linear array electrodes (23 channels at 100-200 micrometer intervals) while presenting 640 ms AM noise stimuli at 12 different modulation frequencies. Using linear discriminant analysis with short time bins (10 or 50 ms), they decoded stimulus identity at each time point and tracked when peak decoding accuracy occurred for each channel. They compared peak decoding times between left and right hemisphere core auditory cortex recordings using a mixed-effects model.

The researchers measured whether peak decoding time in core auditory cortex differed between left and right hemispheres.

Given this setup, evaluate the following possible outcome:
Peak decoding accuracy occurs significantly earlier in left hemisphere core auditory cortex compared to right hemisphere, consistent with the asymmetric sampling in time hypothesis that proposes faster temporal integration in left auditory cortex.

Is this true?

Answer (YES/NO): NO